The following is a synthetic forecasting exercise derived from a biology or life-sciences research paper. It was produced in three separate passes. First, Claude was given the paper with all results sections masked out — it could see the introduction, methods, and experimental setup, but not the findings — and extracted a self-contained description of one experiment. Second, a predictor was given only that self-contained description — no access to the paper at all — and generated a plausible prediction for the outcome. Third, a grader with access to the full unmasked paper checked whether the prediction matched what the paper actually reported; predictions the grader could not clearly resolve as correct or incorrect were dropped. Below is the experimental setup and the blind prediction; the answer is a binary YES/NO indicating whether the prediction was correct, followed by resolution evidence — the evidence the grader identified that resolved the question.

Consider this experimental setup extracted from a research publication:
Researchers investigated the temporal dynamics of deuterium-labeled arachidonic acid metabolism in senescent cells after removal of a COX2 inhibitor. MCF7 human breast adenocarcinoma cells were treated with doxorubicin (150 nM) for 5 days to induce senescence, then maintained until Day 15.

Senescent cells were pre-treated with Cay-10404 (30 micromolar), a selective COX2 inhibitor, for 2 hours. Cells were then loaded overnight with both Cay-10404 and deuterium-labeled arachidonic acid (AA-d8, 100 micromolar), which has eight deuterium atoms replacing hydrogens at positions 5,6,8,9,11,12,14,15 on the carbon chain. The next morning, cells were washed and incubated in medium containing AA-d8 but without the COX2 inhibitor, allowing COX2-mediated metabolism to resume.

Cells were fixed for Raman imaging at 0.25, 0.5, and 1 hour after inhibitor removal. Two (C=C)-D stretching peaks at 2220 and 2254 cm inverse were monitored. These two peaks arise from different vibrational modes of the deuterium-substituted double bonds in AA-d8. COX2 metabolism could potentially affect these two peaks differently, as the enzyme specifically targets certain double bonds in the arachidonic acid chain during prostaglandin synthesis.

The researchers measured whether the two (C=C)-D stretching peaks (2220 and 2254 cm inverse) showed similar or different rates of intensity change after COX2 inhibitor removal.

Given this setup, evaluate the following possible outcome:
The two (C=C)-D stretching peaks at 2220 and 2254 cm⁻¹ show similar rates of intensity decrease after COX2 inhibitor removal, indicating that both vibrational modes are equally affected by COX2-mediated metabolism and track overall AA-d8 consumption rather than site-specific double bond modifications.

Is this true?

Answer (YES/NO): NO